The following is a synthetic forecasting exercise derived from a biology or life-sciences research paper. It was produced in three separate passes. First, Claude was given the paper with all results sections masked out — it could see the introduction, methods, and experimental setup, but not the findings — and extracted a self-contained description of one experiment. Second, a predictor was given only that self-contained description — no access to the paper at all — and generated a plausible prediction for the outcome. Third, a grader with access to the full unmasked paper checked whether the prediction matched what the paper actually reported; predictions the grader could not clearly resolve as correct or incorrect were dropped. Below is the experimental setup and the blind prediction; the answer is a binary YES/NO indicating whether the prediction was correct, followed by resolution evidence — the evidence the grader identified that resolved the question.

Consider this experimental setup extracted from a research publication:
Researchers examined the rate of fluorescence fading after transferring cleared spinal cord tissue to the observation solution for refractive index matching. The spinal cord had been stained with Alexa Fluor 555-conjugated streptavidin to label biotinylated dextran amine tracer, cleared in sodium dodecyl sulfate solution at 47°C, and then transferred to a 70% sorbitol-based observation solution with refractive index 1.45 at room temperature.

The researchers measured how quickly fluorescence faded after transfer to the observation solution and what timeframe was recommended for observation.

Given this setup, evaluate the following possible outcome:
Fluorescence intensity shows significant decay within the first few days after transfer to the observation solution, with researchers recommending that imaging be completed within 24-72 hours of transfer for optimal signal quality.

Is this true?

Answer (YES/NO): YES